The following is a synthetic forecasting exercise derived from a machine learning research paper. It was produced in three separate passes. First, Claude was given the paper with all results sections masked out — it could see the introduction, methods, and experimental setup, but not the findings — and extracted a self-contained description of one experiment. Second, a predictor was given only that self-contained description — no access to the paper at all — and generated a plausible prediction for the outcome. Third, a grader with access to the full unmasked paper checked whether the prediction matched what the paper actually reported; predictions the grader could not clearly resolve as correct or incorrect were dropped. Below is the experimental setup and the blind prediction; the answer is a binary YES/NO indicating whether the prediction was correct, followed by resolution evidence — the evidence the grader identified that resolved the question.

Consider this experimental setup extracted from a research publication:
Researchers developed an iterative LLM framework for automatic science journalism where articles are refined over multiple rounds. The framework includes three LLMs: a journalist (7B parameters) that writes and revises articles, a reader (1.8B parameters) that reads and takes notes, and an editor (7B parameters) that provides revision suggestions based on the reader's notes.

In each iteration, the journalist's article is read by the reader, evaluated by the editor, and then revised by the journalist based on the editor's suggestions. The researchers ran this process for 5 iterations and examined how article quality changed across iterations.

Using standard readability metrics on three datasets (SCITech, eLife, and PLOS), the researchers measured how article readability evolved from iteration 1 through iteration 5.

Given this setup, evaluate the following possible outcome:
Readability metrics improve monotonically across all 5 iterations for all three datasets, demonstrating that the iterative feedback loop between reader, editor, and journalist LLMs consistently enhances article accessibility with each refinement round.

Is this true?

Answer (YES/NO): NO